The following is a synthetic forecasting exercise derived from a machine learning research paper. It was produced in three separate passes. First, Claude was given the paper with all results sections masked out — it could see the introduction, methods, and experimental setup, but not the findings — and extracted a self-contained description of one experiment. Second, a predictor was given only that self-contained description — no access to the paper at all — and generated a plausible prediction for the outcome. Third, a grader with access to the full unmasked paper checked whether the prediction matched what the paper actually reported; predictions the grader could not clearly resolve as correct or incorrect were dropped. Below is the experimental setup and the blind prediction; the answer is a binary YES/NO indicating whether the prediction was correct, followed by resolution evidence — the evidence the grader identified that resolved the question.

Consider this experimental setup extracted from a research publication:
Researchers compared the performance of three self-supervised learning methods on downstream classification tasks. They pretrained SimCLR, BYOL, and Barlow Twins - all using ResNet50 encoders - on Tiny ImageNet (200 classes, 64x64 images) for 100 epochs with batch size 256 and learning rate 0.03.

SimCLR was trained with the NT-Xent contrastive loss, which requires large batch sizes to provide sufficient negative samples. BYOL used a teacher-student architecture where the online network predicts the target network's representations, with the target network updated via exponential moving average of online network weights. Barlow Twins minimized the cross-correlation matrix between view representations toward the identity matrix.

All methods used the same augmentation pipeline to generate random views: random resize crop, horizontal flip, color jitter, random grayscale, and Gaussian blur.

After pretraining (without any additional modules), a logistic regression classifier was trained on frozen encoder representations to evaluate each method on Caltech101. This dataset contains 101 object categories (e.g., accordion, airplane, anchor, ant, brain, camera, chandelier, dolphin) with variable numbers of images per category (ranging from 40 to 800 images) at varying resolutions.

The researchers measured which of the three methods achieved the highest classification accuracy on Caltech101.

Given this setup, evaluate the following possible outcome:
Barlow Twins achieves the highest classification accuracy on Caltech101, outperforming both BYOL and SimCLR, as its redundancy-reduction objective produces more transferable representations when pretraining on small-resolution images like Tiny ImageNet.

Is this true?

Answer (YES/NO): NO